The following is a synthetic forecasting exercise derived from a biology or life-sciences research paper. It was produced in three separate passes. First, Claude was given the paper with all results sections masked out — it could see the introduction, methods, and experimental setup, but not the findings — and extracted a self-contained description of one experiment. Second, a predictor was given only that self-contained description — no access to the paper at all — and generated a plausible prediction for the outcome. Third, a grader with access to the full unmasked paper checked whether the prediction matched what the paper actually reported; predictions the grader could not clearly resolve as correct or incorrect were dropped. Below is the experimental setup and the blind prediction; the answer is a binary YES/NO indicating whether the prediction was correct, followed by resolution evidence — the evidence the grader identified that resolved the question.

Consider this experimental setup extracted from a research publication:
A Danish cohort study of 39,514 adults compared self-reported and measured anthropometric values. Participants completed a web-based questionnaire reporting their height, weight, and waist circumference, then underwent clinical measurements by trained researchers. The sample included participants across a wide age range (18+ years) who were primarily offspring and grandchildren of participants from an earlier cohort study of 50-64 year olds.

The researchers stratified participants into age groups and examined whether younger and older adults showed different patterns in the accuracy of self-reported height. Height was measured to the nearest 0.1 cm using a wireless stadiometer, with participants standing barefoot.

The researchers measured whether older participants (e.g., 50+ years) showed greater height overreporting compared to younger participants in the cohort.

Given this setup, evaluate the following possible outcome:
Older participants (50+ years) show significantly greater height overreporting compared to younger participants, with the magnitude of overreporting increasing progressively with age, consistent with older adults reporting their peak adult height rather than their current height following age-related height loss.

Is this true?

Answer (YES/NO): YES